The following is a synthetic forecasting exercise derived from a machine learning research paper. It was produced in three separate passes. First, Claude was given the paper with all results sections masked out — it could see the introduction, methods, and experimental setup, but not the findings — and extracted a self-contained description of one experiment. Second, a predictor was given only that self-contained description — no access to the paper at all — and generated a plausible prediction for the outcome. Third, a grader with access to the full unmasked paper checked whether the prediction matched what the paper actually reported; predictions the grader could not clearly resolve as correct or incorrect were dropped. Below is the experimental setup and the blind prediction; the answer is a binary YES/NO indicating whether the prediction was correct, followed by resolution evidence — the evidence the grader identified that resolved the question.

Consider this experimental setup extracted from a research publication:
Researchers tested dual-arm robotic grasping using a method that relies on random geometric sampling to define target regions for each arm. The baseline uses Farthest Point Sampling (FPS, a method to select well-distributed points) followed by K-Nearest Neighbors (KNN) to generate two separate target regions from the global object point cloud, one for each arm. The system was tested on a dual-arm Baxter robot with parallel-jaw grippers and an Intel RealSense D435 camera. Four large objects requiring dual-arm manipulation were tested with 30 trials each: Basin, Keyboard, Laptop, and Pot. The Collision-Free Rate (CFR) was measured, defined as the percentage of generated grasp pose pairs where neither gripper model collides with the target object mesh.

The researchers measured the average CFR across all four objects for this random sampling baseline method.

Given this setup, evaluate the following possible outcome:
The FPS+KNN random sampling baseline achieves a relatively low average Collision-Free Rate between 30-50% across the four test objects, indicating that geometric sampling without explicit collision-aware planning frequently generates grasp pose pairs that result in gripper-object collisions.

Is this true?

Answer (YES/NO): NO